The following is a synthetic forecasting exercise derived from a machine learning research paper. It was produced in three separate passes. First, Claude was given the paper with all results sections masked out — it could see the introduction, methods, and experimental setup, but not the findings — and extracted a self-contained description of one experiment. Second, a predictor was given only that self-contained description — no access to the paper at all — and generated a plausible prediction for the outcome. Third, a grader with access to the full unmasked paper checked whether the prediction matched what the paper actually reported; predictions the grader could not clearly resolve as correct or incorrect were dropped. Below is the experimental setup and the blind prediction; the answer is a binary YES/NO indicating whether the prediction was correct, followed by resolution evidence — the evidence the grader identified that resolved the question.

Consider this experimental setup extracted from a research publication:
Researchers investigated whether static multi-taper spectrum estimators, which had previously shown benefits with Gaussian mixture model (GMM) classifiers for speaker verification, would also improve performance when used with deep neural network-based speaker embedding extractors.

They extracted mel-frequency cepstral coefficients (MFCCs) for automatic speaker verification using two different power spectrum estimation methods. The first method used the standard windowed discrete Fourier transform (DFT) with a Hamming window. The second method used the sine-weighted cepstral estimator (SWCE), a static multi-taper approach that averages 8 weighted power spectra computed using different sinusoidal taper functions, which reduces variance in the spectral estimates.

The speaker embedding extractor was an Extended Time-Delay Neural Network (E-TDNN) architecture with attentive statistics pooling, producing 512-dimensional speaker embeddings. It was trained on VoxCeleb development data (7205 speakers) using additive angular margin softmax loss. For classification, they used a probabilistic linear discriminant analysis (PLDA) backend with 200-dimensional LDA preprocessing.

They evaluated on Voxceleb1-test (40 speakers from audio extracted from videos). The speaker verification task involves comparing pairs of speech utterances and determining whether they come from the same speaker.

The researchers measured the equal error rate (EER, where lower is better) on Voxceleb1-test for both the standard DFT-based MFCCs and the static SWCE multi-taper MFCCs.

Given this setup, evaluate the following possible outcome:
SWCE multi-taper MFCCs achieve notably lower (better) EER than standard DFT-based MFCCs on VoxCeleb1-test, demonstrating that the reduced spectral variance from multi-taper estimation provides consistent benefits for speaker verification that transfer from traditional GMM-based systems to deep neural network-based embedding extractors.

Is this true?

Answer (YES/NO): NO